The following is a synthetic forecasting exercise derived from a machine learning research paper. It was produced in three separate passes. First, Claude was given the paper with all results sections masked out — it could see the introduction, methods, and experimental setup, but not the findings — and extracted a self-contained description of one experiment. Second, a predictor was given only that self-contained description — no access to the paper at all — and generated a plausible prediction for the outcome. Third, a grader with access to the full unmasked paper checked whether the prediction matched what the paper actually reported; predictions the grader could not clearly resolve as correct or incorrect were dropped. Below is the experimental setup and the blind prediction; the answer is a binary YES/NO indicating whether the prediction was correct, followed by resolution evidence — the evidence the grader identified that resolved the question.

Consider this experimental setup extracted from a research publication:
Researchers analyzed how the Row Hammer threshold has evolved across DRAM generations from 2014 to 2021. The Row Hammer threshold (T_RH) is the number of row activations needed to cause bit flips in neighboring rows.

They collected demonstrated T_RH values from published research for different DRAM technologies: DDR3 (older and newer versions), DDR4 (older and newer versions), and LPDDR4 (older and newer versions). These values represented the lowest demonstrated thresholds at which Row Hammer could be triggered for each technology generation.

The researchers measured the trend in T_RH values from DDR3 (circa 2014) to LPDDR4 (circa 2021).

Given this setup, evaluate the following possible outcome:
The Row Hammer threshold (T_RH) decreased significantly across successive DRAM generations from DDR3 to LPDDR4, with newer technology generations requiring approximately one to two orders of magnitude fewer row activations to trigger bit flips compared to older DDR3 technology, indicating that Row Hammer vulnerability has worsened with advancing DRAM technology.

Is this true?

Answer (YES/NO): YES